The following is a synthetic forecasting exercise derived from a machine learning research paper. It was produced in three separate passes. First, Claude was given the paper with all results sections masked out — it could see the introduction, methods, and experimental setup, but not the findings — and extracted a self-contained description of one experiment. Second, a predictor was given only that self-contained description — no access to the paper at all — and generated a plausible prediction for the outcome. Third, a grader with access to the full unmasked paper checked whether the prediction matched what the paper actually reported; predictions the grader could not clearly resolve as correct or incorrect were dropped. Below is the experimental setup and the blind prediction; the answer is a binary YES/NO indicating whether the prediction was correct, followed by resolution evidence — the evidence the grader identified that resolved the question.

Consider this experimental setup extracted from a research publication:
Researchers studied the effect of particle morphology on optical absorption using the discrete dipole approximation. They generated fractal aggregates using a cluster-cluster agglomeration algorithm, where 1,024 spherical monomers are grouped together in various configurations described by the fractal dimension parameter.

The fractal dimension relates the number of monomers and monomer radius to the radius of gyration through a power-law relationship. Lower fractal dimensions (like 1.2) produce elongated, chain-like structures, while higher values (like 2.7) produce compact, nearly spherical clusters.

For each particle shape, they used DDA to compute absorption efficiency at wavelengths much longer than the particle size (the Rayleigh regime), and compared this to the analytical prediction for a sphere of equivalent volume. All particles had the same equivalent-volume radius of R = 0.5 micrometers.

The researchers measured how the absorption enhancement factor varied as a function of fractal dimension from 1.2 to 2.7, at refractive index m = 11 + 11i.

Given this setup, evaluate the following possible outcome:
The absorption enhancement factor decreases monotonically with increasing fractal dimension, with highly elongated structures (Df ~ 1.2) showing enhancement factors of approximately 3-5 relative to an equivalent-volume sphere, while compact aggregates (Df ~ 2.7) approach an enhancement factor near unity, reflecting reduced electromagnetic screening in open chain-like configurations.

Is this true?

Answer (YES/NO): NO